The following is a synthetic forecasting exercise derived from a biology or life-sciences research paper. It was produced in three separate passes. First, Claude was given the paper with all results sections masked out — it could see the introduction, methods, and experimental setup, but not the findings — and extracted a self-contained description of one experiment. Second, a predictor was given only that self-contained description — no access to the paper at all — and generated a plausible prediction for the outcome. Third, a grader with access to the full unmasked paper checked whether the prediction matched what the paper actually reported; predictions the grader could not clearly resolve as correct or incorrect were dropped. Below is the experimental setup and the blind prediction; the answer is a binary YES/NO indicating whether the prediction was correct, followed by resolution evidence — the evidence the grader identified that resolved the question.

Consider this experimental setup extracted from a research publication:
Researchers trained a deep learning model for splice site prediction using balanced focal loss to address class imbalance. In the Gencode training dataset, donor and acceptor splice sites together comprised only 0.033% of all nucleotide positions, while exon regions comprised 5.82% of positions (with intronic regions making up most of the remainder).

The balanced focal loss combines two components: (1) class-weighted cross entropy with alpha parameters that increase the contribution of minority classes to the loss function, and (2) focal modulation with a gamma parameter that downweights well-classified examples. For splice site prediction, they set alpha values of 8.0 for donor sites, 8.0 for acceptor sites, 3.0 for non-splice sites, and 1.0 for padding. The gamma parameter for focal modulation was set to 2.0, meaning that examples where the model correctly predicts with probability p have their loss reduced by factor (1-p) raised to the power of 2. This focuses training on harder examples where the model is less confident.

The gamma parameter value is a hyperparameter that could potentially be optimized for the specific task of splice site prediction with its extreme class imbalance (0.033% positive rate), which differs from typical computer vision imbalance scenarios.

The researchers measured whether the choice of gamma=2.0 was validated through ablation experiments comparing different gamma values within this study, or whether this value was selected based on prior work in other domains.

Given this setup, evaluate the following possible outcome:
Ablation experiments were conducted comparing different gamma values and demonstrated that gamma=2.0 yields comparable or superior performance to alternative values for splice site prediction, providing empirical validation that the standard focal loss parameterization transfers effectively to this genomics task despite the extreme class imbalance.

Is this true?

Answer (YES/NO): NO